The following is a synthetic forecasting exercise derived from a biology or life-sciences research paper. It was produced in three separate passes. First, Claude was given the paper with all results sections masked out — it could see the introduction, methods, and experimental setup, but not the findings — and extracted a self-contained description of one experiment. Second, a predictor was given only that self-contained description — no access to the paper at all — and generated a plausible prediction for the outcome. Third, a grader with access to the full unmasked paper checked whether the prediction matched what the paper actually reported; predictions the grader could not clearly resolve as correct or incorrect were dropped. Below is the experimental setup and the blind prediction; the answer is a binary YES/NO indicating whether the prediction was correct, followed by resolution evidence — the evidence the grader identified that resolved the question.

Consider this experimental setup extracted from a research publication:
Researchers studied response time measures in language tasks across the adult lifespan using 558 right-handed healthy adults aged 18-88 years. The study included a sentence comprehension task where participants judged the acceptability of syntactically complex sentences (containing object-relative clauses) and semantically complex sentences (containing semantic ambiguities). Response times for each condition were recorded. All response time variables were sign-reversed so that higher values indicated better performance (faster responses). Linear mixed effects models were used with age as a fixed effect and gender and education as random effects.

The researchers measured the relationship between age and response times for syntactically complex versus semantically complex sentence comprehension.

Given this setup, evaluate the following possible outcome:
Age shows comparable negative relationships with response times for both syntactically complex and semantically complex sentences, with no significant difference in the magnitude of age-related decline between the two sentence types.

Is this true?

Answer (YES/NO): NO